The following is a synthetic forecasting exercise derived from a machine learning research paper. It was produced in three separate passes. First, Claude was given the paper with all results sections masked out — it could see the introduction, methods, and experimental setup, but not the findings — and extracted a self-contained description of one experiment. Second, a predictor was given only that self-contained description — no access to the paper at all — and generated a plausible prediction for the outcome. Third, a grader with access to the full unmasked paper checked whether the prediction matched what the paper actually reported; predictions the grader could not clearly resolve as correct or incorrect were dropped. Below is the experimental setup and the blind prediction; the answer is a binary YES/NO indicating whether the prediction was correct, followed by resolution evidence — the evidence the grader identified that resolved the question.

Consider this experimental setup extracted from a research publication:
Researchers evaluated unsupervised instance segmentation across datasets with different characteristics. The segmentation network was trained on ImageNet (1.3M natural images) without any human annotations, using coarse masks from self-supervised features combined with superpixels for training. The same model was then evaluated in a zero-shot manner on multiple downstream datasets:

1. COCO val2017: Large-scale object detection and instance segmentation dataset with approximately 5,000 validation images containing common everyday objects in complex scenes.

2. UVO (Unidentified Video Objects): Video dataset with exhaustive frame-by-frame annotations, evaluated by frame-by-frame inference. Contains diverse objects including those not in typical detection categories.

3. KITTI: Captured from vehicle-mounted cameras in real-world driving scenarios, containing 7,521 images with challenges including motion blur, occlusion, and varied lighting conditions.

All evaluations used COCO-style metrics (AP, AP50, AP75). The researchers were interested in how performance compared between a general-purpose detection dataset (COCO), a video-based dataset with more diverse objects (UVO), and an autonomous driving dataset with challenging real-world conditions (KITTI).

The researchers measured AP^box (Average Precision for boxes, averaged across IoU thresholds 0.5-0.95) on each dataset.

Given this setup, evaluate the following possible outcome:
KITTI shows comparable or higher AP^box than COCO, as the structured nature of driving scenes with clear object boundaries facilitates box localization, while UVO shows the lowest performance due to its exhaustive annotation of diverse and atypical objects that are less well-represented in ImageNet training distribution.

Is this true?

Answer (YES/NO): NO